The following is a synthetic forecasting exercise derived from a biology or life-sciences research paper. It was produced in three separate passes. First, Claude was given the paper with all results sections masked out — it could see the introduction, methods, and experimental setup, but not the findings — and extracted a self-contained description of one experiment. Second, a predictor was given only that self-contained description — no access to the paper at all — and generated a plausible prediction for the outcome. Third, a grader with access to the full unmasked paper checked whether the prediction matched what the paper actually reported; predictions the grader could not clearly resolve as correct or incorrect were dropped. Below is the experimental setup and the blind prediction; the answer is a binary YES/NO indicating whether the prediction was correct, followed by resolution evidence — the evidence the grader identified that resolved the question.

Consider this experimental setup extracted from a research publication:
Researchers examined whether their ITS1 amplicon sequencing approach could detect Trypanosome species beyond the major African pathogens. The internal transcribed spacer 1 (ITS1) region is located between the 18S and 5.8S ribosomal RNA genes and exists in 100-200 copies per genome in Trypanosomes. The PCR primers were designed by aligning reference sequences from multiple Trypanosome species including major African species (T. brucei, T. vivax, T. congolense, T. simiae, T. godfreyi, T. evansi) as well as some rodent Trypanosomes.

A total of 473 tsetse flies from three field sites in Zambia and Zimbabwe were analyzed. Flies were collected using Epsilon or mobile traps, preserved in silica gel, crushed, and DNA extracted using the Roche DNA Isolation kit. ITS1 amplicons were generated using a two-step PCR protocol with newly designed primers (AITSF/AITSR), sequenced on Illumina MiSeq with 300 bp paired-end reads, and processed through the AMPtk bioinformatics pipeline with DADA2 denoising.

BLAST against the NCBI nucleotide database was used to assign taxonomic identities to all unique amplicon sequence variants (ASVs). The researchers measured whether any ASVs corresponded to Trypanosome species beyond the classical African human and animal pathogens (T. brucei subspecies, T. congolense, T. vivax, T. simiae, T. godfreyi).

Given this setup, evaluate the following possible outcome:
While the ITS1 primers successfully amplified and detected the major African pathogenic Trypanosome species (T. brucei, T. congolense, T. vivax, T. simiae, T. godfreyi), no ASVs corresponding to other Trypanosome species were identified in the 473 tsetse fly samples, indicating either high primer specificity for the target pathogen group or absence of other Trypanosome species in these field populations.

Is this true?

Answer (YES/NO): YES